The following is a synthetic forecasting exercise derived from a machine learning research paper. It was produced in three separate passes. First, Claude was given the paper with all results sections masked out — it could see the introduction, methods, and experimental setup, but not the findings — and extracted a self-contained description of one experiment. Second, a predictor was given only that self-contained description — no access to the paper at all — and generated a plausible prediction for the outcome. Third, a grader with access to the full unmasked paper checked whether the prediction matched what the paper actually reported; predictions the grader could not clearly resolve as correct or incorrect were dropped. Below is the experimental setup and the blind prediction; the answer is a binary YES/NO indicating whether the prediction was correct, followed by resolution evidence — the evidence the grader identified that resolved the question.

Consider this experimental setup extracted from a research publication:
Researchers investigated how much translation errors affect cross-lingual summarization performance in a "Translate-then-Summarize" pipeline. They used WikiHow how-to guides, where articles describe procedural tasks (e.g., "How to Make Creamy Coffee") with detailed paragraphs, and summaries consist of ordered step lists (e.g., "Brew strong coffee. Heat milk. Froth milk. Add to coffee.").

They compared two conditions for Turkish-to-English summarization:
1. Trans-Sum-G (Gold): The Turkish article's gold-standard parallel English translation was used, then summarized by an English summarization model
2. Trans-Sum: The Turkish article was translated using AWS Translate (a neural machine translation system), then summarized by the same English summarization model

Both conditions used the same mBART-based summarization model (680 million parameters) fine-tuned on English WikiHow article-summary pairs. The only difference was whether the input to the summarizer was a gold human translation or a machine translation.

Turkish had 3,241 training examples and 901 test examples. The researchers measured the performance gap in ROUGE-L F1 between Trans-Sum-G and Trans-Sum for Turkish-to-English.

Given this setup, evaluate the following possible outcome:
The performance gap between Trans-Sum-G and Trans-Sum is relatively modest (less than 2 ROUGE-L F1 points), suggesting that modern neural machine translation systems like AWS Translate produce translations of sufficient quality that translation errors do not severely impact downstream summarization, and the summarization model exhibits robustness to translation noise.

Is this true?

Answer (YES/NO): NO